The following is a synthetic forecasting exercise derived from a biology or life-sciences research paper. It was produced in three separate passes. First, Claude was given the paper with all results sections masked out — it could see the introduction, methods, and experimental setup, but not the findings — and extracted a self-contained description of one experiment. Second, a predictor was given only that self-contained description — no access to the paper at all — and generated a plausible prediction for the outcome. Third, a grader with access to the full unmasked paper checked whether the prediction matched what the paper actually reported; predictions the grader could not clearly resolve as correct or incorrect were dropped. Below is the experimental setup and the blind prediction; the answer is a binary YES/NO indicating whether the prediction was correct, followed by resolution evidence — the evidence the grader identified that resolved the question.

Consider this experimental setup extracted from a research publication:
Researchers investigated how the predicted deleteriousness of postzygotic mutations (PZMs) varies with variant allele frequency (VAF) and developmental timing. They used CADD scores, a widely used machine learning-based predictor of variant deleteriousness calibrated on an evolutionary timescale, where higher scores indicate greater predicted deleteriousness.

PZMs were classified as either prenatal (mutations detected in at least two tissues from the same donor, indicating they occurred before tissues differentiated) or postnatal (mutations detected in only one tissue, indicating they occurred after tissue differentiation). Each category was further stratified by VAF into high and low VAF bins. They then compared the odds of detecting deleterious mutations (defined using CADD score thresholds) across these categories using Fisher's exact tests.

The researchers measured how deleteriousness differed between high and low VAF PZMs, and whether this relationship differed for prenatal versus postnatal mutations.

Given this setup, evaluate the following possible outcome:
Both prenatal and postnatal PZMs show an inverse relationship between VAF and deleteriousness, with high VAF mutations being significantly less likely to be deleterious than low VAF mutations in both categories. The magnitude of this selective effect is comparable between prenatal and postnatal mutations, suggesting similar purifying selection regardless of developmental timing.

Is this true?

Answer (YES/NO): NO